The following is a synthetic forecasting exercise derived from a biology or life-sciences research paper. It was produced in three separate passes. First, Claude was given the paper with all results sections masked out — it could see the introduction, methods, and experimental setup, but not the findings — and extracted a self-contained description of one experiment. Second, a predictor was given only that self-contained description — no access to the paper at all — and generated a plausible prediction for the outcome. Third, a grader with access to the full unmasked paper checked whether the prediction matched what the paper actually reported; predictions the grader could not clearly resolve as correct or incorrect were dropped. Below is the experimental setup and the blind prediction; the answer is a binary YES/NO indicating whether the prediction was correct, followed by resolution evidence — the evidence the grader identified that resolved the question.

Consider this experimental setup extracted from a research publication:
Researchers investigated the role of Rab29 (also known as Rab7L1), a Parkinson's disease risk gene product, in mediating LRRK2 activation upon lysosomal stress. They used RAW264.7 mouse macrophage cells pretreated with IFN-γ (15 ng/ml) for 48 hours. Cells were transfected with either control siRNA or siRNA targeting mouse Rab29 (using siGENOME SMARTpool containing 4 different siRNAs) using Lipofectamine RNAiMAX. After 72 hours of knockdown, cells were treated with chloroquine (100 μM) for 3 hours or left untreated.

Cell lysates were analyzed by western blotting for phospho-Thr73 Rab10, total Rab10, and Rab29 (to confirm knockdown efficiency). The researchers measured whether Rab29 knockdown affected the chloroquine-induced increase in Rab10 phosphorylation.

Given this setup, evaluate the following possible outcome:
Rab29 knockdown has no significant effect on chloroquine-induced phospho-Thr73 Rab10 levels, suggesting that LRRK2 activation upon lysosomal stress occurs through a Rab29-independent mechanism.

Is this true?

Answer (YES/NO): NO